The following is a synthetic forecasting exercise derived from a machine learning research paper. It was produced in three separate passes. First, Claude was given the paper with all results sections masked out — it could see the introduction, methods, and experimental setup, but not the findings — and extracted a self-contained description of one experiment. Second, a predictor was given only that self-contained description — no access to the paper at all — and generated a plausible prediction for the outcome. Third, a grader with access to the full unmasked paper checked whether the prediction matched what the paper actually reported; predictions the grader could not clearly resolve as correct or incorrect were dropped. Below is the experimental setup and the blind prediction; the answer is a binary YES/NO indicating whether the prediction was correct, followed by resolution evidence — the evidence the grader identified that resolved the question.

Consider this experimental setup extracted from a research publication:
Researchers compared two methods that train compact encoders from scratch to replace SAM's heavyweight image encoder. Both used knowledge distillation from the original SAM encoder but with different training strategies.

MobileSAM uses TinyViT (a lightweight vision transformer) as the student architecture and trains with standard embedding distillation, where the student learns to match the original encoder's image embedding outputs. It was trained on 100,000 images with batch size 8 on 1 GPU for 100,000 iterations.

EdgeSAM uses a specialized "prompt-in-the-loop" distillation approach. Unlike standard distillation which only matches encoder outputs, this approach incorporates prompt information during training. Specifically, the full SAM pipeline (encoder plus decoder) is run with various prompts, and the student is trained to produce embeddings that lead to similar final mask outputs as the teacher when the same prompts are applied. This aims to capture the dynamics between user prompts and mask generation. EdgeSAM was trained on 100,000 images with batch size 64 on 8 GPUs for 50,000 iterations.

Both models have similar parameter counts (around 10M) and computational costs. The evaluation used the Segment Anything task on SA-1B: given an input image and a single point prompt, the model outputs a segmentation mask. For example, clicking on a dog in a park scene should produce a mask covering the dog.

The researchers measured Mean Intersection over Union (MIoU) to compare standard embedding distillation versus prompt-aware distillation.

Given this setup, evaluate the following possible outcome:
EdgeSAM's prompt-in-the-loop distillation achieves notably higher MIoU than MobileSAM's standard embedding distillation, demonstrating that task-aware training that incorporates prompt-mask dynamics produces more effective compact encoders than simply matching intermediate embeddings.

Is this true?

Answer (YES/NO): YES